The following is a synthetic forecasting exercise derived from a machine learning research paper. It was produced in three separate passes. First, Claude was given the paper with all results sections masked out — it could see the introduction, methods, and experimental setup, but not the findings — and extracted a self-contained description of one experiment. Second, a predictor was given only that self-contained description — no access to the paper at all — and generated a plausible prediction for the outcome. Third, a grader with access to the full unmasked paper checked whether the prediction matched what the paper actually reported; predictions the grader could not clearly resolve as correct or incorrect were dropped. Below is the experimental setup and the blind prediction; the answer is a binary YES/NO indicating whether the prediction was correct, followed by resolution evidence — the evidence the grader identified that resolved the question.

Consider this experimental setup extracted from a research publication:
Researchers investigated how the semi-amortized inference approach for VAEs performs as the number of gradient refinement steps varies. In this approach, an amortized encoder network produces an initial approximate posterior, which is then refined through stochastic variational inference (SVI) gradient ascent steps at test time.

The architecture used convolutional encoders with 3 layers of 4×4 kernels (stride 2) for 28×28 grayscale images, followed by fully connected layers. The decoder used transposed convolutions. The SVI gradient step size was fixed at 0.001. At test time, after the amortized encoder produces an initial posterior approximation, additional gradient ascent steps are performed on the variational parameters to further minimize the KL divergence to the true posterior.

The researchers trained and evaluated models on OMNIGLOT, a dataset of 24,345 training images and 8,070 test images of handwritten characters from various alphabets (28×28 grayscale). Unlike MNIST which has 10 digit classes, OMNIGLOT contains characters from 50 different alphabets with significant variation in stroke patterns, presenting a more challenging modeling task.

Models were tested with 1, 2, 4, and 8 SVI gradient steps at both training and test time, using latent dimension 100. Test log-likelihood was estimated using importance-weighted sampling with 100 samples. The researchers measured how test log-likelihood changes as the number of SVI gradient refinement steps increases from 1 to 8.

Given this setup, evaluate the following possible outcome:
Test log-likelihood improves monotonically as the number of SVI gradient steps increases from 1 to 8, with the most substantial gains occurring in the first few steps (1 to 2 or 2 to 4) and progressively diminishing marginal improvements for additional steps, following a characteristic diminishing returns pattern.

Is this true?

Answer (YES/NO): NO